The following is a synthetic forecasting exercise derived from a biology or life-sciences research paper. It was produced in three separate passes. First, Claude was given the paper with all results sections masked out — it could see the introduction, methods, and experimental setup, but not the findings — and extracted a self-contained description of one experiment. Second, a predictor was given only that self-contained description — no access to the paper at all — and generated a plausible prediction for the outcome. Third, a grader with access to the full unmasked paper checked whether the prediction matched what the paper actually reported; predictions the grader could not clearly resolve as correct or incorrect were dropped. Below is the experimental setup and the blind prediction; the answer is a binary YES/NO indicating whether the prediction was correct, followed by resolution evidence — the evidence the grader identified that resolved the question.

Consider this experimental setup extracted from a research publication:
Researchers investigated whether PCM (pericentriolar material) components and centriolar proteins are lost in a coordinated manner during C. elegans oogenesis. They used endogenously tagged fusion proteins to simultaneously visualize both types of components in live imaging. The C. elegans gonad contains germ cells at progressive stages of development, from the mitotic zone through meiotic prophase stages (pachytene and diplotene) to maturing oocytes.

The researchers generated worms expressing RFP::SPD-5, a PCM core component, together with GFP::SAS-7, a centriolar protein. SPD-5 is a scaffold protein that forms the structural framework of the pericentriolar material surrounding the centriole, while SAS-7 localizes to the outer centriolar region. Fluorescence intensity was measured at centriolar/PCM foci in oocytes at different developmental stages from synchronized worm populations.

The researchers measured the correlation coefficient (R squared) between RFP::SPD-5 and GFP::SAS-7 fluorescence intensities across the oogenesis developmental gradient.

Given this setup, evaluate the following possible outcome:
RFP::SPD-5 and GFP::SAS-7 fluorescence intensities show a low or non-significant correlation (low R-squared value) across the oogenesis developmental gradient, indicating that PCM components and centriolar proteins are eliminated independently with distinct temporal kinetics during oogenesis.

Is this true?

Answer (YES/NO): NO